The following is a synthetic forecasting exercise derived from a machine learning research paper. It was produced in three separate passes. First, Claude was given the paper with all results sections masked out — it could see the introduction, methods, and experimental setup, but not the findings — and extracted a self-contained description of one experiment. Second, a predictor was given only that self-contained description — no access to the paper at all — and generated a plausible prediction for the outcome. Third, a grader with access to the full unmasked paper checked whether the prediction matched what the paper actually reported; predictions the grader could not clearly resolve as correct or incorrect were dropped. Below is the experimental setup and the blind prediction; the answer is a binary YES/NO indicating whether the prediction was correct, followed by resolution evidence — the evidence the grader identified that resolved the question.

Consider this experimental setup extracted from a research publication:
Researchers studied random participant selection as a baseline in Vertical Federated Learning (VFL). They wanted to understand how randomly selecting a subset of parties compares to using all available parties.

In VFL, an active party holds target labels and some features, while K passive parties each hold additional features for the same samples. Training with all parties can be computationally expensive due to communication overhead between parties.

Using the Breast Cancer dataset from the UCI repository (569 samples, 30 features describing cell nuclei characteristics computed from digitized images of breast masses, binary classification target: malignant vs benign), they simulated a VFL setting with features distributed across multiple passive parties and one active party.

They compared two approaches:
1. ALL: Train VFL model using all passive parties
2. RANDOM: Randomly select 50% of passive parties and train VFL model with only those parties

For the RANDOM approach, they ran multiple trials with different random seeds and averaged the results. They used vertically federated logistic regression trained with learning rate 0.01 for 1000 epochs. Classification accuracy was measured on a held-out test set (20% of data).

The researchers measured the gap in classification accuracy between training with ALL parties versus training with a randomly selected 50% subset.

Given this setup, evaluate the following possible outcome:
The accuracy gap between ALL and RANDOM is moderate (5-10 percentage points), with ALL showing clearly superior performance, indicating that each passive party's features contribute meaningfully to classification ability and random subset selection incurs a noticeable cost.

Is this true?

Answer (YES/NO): NO